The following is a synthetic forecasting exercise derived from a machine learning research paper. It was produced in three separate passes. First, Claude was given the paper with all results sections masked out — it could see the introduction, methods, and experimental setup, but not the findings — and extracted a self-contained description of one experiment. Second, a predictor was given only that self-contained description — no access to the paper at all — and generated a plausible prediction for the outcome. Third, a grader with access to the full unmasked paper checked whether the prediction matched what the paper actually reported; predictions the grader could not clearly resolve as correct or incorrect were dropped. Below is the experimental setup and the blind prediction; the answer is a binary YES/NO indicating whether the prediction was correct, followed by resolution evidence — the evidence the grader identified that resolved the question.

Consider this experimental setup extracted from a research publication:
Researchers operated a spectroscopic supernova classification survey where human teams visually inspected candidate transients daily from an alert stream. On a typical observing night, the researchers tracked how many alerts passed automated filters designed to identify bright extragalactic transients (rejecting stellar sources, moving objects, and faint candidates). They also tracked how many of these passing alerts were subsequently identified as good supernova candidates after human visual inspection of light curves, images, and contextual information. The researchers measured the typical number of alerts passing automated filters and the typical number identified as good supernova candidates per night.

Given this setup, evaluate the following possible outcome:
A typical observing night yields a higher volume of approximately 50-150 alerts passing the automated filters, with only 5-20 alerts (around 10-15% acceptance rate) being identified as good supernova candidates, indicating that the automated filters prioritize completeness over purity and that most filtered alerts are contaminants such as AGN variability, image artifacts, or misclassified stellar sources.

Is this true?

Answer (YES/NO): NO